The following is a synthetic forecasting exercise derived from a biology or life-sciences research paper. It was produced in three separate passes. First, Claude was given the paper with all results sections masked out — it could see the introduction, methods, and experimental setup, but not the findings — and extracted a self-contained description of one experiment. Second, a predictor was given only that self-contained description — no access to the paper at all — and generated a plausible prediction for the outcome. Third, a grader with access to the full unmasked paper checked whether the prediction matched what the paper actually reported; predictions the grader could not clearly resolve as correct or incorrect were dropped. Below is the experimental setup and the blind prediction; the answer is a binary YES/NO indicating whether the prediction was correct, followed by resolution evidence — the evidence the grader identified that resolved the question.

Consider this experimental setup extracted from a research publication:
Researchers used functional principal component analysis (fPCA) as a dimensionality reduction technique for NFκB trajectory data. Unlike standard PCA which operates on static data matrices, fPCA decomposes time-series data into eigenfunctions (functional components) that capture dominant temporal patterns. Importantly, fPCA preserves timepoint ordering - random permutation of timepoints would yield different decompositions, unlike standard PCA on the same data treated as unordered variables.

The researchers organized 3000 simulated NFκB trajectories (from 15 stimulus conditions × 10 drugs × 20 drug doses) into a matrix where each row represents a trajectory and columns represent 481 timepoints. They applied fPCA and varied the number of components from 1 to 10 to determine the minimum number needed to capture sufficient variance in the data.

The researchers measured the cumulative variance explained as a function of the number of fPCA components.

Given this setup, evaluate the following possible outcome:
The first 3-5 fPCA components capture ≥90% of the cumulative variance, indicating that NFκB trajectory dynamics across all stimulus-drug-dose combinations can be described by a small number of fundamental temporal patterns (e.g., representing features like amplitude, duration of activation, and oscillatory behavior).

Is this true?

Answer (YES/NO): YES